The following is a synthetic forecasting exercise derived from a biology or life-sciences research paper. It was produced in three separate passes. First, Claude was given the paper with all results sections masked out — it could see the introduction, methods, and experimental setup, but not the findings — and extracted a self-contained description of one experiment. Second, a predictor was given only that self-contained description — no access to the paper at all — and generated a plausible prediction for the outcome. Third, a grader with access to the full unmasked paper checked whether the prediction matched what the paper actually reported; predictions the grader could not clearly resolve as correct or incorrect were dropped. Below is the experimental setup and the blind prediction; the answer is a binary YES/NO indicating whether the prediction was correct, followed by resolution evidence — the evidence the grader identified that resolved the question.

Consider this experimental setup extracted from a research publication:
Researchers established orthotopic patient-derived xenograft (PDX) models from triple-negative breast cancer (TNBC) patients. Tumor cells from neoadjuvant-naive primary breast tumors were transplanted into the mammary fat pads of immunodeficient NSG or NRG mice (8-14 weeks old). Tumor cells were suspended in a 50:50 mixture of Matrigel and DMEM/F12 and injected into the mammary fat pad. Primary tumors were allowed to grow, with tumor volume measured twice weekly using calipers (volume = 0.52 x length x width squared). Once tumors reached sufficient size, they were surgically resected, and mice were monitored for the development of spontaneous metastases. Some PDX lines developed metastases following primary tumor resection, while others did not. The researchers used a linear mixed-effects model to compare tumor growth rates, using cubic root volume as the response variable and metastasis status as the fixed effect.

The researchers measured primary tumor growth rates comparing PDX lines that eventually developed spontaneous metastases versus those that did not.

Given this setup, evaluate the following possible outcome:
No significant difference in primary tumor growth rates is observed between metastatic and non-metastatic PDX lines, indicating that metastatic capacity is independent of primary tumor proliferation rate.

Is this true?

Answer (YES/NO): NO